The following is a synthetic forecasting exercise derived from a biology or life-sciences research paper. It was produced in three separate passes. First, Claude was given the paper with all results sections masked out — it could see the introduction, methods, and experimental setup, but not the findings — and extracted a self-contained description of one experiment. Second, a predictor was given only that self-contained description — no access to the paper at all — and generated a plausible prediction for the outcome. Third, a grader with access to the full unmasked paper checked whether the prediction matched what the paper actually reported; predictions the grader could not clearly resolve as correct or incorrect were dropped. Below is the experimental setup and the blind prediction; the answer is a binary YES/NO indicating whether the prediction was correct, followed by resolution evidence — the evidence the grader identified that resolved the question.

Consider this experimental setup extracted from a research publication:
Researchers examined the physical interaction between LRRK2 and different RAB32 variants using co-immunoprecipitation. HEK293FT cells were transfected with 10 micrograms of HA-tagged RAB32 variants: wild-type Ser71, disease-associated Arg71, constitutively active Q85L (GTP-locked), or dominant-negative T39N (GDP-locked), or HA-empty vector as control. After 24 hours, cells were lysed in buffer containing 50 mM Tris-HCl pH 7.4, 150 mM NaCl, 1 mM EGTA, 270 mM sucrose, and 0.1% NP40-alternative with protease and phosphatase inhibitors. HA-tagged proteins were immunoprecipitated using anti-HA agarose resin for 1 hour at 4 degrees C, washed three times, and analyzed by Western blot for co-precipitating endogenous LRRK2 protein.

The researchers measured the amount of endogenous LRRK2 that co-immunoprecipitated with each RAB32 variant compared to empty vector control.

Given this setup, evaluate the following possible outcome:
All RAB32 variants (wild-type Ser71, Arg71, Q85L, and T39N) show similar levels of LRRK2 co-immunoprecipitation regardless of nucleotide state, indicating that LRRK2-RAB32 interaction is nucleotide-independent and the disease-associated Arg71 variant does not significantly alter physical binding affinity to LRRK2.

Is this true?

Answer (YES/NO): NO